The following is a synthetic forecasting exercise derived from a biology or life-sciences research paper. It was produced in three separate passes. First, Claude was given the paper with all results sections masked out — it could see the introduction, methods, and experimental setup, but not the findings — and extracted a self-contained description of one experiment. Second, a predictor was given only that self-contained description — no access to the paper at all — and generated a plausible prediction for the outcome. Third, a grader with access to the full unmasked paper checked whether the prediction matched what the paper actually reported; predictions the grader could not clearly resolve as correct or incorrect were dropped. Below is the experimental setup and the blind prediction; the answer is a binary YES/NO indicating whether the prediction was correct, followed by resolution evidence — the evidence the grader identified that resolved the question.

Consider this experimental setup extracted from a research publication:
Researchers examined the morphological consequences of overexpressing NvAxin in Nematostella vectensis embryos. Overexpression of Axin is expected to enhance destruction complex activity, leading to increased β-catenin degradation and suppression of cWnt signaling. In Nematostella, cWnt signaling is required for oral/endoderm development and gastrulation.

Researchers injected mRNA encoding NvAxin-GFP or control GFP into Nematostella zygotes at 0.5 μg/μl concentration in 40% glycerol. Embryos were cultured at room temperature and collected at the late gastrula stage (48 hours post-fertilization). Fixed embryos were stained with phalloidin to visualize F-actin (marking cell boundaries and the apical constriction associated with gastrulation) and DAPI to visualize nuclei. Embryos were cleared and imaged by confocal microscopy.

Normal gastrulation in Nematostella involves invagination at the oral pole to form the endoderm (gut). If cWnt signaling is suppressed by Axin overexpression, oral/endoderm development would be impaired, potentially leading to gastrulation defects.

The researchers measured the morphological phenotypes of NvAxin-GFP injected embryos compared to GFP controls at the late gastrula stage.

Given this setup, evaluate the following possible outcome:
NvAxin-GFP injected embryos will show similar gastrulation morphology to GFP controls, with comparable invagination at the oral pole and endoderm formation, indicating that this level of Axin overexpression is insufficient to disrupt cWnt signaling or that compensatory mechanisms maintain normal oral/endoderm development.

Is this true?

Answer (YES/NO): NO